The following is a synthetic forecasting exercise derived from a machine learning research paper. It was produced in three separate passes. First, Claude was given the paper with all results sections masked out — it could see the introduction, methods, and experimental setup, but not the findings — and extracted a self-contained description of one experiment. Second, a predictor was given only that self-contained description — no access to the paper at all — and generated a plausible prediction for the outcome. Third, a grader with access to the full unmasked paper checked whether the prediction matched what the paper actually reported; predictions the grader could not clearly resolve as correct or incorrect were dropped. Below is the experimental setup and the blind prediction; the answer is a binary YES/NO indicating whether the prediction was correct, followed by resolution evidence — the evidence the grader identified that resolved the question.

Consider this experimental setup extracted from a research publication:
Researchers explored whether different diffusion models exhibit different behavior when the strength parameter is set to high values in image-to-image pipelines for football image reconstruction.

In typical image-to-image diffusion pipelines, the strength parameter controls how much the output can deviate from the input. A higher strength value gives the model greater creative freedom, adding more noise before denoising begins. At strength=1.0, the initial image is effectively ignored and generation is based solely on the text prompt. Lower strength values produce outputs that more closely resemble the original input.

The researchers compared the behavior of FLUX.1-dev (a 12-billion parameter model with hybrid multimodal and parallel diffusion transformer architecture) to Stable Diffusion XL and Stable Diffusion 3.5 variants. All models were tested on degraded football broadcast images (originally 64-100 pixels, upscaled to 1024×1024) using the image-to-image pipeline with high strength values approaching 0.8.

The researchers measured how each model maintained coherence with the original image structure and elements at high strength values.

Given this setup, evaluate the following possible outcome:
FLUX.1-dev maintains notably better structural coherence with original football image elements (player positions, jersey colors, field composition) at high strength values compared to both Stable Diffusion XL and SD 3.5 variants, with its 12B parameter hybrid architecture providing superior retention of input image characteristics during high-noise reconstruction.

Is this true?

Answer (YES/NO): YES